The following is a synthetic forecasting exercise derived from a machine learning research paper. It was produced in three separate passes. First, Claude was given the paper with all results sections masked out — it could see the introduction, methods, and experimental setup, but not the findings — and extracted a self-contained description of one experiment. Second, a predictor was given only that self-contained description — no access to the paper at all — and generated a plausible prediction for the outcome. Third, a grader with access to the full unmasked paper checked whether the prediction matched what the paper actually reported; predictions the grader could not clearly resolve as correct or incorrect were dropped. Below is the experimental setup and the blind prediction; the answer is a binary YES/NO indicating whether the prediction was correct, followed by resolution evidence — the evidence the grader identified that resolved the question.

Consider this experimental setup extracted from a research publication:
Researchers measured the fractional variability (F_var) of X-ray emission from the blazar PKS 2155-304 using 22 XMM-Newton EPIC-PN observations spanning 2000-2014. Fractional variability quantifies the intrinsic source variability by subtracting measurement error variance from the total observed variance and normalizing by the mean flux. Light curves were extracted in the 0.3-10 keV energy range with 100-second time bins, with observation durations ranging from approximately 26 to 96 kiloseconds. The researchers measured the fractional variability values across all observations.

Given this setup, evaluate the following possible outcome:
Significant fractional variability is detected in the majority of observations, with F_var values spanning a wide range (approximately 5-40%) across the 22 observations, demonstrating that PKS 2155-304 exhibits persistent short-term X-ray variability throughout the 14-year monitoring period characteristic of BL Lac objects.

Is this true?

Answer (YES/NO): NO